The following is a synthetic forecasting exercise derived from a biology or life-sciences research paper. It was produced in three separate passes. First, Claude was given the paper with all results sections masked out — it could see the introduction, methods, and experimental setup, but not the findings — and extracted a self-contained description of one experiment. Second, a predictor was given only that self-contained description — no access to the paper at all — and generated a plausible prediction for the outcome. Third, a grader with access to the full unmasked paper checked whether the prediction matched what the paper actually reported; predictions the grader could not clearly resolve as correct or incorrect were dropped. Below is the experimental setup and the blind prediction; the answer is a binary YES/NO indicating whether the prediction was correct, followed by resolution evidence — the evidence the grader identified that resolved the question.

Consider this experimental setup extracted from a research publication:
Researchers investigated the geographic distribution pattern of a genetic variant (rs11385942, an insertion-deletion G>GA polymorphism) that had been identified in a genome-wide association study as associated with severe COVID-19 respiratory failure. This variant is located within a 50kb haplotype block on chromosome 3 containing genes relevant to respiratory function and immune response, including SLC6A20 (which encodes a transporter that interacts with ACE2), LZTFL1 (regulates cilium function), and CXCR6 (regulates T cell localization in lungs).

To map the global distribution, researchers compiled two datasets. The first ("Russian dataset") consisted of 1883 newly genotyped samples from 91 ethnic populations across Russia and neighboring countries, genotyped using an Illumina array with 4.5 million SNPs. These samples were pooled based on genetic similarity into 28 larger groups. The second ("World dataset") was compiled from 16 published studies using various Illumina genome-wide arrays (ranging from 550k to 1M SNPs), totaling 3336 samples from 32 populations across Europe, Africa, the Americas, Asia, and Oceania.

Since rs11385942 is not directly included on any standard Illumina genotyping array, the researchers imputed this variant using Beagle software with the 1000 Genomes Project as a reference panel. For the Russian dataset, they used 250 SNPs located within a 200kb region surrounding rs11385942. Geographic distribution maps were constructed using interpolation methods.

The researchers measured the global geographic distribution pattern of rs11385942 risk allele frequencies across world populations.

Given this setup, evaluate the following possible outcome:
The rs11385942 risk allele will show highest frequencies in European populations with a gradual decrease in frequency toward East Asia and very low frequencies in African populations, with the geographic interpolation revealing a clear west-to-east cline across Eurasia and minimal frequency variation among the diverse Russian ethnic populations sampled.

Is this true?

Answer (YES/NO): NO